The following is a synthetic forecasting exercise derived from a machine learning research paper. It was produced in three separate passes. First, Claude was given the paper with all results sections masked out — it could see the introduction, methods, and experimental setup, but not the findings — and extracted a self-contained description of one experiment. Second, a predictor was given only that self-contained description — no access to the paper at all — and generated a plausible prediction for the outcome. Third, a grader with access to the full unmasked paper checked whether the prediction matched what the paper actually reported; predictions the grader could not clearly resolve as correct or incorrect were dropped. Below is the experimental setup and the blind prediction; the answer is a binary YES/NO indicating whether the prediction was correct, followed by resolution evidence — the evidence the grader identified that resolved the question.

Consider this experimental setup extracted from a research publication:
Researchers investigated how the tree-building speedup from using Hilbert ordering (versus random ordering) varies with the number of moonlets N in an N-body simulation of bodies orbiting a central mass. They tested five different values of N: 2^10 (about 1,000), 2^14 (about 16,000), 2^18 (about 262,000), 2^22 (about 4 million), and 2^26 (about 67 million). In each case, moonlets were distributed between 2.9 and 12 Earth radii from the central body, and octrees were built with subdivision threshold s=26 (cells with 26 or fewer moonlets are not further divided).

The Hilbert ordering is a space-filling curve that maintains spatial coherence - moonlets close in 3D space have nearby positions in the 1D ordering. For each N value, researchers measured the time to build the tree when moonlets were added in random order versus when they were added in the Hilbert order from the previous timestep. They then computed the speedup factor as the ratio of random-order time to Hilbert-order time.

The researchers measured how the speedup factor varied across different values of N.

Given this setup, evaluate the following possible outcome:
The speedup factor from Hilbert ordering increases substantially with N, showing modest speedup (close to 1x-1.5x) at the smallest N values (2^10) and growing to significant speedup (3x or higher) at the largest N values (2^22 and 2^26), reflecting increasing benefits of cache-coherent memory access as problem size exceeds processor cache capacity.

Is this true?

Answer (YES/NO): NO